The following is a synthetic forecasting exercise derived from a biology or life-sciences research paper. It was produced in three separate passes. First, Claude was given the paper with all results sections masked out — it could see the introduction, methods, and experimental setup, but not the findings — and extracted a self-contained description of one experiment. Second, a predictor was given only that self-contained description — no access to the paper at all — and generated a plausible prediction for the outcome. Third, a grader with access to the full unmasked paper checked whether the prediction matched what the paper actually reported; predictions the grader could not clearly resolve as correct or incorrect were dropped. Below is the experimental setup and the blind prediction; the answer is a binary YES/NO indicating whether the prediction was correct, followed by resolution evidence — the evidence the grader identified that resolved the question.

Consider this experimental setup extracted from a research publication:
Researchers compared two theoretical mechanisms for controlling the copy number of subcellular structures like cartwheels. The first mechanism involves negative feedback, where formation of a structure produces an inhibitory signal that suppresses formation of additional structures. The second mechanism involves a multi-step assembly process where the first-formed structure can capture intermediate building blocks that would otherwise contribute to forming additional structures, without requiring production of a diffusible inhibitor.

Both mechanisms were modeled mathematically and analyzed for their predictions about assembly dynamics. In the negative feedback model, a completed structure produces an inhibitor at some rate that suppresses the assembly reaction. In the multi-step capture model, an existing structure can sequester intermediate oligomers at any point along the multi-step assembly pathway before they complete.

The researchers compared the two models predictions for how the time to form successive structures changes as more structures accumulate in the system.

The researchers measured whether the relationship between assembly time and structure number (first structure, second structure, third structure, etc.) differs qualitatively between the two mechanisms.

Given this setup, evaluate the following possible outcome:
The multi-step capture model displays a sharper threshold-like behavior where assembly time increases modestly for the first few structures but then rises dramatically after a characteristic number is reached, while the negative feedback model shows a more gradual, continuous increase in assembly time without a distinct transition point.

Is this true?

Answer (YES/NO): NO